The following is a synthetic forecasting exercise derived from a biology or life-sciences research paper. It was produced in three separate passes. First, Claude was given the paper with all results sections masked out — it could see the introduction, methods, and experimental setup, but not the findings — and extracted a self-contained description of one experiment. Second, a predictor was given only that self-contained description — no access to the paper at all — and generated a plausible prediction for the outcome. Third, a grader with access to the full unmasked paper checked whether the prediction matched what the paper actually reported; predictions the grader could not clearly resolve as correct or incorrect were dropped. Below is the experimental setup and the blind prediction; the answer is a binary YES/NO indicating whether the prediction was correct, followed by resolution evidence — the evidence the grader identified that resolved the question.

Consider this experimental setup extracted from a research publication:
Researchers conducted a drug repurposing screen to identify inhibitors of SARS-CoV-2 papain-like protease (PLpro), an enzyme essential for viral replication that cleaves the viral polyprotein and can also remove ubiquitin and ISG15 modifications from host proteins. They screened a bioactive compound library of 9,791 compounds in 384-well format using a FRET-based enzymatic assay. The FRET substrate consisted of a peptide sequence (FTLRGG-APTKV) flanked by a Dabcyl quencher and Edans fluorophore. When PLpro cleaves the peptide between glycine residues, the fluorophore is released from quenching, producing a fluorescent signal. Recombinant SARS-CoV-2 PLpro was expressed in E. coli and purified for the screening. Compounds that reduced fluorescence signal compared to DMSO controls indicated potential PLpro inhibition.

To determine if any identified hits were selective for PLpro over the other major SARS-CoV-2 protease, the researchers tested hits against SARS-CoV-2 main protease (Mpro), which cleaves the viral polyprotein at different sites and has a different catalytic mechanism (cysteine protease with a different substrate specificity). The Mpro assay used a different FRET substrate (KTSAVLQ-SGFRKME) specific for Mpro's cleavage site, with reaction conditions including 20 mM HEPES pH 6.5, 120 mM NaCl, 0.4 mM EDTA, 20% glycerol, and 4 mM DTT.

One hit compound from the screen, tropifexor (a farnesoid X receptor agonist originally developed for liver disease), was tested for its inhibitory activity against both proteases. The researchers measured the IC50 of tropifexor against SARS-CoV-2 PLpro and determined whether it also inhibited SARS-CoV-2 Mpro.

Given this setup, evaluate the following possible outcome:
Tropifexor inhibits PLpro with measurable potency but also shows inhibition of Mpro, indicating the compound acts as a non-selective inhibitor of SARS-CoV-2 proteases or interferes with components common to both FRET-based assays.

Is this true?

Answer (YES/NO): NO